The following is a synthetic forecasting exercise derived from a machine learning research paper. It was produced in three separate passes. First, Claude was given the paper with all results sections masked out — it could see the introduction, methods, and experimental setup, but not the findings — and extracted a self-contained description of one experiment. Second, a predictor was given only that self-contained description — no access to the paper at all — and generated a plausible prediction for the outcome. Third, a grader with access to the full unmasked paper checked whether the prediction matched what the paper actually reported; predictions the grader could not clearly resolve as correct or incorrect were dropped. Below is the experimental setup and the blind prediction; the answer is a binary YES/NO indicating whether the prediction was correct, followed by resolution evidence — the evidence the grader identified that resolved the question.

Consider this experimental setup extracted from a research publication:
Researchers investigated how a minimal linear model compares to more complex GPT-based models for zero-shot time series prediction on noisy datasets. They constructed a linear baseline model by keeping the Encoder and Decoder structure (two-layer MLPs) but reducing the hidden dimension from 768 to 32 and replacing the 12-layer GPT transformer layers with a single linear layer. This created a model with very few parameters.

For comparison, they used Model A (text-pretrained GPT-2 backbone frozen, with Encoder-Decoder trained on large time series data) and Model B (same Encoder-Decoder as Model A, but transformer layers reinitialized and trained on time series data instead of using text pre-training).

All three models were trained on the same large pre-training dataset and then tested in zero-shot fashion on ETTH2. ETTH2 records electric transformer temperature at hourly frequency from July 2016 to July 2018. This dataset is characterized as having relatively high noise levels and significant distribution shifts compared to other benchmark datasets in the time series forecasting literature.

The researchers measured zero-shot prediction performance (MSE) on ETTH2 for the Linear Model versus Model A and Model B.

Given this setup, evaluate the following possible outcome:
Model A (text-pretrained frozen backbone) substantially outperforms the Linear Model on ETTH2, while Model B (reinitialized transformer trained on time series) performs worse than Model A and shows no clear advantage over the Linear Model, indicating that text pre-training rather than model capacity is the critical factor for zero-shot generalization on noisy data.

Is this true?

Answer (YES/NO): NO